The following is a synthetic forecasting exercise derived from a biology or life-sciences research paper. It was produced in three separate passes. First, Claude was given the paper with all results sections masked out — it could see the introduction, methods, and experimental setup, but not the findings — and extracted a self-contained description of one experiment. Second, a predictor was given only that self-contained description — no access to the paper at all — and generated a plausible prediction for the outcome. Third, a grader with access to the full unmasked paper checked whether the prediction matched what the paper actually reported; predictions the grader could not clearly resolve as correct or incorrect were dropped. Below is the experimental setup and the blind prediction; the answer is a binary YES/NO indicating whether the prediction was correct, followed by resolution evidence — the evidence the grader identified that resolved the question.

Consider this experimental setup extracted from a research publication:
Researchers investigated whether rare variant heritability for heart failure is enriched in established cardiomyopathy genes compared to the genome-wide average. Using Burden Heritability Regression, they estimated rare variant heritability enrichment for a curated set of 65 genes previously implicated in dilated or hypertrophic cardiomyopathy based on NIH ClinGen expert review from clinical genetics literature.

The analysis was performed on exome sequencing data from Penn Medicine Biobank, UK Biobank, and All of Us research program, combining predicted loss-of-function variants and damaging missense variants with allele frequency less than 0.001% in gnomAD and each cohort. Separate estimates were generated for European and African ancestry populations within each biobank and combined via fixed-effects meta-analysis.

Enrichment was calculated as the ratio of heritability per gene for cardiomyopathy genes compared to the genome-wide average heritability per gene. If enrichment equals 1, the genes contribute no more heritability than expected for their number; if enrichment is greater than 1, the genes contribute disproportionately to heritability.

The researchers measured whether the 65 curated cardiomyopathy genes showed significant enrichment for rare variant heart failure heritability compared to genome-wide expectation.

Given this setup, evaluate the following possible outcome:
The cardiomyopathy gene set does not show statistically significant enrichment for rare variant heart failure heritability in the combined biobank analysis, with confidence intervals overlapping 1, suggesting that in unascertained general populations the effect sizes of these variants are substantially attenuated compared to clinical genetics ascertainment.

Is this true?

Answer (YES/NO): NO